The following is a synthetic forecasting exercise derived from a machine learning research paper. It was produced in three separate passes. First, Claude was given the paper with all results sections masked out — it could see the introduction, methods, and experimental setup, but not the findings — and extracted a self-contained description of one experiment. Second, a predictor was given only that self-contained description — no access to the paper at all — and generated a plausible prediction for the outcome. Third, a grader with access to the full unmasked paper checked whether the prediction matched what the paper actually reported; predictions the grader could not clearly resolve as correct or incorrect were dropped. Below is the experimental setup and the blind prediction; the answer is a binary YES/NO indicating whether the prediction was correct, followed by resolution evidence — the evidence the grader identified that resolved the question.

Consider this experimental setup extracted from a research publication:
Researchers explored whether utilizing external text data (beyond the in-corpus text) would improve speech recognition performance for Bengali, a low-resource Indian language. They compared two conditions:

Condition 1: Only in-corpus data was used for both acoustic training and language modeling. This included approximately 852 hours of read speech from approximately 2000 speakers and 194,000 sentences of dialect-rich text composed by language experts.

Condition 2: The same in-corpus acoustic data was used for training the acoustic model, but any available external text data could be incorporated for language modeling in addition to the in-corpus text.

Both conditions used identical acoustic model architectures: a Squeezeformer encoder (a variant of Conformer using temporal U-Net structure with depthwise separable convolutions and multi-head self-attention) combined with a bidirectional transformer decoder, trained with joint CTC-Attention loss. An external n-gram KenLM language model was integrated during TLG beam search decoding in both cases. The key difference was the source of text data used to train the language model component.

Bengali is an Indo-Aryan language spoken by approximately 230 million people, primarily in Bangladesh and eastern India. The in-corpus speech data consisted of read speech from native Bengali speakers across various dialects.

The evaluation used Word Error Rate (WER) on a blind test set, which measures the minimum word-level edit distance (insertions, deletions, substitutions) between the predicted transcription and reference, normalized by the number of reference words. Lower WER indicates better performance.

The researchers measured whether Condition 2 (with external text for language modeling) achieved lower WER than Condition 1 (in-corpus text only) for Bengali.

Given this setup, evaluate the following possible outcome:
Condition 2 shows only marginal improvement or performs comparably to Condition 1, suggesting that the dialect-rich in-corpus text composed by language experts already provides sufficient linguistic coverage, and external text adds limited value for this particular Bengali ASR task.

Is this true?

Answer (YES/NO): NO